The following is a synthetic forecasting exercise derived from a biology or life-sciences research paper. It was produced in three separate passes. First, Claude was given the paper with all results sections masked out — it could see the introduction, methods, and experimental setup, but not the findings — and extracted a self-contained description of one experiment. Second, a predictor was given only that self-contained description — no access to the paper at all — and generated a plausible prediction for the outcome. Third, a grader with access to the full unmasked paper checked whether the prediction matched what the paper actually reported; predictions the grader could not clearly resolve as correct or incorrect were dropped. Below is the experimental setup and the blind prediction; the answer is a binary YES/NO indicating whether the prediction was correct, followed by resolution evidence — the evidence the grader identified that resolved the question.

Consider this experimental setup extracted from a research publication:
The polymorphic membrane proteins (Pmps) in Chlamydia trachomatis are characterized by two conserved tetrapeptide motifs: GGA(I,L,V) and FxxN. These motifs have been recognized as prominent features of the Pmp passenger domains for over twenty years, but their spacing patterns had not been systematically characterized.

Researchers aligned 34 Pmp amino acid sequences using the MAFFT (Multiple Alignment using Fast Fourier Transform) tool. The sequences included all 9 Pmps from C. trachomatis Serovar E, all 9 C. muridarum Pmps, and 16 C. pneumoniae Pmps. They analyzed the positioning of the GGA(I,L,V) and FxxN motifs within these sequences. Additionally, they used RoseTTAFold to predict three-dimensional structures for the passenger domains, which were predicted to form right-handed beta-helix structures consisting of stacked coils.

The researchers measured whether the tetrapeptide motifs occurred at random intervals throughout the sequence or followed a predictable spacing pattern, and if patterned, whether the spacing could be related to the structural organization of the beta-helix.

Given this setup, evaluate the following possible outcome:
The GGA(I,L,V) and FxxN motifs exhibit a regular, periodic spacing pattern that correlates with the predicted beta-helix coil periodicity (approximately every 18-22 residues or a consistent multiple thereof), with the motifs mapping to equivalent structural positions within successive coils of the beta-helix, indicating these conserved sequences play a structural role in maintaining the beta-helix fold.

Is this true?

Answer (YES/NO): YES